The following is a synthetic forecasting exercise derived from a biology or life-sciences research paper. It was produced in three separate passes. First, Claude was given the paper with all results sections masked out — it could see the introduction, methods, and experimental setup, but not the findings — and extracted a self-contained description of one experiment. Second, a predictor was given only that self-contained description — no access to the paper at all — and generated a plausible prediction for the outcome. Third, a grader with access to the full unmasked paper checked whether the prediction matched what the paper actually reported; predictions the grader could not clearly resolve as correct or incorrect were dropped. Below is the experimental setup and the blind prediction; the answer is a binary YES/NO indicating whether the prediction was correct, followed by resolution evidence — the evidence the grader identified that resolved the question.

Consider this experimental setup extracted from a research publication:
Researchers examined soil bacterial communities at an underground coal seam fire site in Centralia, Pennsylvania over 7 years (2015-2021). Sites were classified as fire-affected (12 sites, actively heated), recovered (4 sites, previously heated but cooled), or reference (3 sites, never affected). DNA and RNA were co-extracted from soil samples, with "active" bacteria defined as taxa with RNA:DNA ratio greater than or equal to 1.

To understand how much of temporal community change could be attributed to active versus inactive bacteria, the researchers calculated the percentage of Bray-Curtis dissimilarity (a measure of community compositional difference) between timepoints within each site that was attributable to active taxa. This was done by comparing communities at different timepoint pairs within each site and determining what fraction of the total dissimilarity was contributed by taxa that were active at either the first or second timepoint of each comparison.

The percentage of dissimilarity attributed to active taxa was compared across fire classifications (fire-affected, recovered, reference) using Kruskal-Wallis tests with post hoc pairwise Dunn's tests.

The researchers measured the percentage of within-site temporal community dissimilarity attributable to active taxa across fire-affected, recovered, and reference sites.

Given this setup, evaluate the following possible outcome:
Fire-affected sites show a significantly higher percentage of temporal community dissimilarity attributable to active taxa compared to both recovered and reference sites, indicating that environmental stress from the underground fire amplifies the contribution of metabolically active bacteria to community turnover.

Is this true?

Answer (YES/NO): NO